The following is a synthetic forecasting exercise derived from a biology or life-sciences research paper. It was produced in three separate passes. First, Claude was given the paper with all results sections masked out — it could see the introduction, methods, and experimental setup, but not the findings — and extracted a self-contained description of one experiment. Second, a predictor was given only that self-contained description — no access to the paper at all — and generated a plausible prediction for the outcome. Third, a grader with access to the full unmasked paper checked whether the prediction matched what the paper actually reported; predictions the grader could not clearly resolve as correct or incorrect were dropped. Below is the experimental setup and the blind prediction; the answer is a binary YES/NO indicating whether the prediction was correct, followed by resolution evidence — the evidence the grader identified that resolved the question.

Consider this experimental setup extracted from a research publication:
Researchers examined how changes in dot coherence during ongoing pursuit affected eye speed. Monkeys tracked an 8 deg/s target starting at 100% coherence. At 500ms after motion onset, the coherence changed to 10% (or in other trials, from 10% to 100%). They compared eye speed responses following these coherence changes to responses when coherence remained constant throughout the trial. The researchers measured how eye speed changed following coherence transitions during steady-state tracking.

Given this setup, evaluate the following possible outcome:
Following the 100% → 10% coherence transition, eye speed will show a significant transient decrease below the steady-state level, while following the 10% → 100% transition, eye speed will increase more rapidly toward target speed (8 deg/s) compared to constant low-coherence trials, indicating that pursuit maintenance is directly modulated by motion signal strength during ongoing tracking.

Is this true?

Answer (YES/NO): NO